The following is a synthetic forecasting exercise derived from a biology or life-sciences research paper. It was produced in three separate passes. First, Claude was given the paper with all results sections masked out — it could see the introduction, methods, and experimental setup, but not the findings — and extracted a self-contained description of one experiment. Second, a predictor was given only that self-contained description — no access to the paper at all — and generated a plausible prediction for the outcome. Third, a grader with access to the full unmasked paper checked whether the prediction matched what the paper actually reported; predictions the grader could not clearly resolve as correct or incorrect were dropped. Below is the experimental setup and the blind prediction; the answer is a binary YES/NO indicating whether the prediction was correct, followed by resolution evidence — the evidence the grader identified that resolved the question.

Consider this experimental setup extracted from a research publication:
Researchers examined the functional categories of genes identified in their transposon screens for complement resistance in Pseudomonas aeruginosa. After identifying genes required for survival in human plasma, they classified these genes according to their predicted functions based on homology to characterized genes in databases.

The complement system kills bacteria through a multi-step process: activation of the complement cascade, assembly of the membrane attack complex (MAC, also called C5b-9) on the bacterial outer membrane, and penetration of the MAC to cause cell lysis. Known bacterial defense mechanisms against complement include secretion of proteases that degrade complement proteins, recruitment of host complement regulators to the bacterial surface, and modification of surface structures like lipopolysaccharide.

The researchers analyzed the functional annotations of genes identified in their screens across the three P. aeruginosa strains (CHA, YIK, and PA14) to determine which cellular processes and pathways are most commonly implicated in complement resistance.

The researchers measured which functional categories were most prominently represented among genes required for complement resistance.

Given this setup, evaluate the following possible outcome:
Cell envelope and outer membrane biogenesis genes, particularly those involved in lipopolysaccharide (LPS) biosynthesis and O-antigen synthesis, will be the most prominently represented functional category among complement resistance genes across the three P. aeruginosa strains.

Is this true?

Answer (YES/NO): NO